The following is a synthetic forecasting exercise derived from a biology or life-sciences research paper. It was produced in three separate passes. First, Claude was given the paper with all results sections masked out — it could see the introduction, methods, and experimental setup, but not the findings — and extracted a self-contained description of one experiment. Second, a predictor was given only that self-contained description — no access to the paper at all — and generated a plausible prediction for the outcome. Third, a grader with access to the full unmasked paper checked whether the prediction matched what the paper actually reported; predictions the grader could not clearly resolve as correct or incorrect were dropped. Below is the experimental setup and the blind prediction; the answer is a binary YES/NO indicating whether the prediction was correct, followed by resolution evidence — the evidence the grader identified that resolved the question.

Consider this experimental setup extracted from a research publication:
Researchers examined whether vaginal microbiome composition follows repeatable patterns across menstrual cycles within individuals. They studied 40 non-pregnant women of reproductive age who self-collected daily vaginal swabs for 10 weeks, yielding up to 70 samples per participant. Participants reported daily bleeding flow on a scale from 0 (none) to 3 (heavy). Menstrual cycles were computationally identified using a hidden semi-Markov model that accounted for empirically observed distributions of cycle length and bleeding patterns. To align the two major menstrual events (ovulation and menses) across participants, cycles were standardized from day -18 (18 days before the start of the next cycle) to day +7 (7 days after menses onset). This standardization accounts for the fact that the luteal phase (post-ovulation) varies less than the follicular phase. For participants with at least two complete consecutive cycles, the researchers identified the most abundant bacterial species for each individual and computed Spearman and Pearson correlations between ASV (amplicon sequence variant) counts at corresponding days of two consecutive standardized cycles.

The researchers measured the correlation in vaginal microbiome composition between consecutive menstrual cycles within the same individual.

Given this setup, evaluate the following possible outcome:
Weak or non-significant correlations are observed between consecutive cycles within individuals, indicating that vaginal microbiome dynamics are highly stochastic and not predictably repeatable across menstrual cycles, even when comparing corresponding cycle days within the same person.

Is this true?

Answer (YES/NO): NO